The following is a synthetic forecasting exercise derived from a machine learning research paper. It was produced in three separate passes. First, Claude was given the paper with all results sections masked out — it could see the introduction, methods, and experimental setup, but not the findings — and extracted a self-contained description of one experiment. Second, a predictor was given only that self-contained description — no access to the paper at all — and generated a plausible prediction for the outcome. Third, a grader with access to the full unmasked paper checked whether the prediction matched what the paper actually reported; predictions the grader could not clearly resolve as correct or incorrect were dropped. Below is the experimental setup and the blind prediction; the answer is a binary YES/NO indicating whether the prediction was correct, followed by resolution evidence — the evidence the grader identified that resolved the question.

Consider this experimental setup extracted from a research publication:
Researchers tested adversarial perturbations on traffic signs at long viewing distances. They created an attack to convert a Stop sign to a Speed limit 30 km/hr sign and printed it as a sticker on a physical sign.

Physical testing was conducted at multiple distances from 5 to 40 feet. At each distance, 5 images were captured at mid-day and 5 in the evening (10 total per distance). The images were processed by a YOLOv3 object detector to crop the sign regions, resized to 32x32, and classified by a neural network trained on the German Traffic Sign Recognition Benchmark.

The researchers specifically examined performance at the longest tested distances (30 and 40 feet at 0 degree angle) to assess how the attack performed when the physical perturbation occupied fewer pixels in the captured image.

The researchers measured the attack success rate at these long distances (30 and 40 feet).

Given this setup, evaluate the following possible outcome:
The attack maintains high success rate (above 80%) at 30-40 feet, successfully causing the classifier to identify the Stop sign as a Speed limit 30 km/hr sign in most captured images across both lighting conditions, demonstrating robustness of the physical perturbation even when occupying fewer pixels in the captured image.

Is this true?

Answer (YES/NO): NO